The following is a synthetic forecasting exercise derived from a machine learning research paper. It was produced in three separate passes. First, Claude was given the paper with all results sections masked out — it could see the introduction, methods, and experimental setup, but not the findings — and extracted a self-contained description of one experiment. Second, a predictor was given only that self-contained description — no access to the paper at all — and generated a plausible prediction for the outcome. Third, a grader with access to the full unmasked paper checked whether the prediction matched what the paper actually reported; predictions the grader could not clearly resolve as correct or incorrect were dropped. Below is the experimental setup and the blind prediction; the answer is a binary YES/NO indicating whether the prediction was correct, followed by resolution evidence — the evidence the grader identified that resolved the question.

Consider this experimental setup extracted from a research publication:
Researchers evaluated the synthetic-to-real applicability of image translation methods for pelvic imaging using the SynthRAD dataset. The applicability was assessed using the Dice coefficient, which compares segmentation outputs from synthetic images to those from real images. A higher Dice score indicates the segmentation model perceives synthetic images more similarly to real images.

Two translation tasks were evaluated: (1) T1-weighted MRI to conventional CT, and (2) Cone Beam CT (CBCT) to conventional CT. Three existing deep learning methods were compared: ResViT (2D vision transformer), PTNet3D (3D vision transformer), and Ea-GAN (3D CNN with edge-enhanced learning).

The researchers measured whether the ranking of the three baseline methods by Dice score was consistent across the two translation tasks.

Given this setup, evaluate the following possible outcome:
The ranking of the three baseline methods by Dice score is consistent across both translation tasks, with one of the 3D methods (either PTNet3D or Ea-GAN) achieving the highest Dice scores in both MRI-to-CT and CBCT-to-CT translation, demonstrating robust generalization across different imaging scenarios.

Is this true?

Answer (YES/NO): NO